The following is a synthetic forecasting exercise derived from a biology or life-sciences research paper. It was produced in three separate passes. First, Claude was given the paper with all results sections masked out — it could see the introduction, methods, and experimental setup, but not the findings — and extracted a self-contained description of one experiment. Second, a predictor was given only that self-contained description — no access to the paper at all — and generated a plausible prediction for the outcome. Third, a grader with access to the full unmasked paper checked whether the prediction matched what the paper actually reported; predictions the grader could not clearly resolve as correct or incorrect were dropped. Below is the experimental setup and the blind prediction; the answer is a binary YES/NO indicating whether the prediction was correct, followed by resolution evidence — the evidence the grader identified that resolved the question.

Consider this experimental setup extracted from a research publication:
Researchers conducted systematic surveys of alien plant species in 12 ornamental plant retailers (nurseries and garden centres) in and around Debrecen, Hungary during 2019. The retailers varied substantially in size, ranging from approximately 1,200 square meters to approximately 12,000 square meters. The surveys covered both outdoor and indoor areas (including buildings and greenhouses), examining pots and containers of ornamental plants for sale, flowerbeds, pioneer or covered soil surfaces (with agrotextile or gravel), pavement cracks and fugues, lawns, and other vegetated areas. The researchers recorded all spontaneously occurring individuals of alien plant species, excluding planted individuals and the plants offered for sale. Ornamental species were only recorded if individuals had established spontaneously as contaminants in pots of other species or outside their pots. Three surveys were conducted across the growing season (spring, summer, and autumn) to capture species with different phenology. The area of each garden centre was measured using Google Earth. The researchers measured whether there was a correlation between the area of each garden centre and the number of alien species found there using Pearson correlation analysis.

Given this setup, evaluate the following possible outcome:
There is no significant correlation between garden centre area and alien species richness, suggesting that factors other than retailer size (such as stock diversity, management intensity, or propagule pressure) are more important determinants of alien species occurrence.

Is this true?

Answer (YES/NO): YES